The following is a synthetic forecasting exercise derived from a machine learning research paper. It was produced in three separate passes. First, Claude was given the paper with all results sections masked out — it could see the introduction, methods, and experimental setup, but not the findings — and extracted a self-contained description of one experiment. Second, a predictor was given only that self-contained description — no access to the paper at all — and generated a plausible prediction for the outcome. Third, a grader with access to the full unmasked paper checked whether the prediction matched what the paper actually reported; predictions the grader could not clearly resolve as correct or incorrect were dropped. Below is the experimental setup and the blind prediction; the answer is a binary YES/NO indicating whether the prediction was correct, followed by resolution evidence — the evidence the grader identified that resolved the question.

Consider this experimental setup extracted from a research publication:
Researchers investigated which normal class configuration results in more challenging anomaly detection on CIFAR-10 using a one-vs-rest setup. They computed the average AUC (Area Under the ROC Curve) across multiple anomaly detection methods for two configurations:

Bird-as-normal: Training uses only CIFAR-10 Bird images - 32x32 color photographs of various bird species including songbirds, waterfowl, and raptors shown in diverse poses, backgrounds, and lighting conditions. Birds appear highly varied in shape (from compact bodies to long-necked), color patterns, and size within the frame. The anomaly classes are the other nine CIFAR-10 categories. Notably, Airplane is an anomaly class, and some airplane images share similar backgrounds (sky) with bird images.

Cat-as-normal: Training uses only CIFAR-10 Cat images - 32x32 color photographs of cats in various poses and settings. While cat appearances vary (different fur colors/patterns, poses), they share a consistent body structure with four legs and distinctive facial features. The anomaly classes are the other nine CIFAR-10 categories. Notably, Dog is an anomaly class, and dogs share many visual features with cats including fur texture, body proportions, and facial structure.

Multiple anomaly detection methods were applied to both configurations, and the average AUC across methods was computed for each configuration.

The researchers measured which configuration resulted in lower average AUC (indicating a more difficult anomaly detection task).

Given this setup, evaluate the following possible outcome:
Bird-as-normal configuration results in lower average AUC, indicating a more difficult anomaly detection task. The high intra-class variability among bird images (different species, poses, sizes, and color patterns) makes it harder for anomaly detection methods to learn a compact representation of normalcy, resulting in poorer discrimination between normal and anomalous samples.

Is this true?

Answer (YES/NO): YES